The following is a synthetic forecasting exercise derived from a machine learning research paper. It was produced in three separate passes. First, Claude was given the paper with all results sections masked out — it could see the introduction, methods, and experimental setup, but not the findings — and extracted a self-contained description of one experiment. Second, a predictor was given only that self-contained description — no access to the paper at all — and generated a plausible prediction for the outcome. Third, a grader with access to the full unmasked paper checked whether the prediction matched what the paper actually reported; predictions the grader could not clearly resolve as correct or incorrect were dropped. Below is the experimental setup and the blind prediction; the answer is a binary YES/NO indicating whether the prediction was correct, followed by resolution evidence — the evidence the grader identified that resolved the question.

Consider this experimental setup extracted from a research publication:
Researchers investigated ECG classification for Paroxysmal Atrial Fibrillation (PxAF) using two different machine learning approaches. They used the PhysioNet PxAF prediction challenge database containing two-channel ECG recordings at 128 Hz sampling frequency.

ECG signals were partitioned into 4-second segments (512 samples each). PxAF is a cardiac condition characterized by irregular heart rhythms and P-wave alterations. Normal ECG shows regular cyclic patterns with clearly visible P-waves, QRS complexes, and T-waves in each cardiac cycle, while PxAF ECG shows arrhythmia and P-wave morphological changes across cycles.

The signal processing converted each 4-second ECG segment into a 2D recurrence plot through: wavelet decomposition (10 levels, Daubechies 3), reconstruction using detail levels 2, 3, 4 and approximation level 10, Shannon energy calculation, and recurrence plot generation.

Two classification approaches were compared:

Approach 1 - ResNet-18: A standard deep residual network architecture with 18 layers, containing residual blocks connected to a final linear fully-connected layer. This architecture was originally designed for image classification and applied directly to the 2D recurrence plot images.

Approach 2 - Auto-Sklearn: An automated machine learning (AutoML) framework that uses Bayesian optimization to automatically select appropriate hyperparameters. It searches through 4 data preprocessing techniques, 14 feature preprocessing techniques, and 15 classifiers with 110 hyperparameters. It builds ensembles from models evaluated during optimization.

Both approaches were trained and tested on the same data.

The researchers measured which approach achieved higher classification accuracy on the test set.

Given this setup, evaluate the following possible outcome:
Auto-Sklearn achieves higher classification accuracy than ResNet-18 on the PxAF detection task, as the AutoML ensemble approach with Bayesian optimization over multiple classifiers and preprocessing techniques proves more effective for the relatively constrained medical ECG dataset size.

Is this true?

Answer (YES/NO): NO